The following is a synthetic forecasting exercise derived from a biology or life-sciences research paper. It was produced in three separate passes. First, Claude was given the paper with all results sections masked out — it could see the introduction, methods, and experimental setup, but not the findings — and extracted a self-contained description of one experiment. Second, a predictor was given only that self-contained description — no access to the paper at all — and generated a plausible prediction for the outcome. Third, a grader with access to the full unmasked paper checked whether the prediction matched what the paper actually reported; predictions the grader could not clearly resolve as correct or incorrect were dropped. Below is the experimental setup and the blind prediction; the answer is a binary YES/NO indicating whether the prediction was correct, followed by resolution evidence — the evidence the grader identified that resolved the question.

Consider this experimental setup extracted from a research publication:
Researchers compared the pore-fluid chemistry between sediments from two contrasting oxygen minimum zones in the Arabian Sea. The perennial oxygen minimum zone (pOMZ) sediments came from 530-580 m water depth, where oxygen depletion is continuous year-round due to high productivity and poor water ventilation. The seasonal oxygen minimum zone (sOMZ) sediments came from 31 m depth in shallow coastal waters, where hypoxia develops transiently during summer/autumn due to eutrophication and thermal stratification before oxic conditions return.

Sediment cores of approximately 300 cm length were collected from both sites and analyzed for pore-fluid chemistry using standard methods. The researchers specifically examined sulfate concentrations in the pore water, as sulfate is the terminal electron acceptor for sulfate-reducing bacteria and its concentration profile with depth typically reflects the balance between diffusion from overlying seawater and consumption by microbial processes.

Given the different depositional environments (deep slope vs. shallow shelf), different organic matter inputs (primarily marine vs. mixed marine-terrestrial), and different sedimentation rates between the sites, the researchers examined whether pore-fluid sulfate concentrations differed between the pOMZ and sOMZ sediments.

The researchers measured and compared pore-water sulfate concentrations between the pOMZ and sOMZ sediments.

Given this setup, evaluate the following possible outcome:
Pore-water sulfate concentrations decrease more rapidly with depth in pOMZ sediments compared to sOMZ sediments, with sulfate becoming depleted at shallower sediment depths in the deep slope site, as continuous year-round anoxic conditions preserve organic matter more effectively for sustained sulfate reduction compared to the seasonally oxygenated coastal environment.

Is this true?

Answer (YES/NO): YES